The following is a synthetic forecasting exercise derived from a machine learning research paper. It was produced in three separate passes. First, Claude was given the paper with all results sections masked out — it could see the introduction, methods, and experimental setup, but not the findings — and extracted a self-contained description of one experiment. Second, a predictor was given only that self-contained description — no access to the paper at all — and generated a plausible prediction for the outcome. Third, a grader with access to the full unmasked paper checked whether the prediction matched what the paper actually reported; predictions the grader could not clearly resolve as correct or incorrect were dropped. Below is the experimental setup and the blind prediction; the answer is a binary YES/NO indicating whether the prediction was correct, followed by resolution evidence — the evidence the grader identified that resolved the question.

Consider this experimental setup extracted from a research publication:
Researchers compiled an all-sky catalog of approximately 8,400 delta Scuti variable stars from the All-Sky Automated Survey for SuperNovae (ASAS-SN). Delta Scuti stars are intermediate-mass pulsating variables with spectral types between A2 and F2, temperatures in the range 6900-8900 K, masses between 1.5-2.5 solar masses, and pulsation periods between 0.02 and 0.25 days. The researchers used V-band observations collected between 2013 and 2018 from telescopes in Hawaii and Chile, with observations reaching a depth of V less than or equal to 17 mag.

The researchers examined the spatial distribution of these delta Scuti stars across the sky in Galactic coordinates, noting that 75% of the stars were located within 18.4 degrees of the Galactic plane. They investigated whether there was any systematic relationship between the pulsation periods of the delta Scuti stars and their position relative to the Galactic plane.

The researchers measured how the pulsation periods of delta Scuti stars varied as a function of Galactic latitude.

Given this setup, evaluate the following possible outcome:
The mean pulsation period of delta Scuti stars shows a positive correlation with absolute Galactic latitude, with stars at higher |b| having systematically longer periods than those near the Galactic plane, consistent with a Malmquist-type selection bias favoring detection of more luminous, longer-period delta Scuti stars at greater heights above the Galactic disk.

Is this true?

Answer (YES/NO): NO